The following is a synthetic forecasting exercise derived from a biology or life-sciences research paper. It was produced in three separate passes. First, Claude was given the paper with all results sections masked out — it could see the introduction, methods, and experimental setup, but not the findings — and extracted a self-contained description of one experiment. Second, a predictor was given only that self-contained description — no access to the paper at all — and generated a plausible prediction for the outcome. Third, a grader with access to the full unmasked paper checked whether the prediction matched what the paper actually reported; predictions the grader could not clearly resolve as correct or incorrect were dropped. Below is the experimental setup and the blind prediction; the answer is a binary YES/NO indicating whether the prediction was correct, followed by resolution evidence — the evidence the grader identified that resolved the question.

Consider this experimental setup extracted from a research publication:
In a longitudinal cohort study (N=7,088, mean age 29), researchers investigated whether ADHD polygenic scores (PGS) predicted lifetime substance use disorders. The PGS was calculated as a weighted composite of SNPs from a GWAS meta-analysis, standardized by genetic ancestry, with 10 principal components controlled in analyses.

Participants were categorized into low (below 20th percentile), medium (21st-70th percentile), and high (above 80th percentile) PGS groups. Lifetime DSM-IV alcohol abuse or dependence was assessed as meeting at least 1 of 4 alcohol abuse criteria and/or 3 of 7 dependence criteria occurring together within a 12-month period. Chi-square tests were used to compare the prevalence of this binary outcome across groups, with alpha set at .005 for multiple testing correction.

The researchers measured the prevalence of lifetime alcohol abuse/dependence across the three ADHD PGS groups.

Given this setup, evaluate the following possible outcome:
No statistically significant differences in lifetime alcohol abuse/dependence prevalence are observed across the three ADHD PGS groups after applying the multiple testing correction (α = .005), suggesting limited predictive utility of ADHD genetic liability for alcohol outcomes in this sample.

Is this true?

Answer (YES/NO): YES